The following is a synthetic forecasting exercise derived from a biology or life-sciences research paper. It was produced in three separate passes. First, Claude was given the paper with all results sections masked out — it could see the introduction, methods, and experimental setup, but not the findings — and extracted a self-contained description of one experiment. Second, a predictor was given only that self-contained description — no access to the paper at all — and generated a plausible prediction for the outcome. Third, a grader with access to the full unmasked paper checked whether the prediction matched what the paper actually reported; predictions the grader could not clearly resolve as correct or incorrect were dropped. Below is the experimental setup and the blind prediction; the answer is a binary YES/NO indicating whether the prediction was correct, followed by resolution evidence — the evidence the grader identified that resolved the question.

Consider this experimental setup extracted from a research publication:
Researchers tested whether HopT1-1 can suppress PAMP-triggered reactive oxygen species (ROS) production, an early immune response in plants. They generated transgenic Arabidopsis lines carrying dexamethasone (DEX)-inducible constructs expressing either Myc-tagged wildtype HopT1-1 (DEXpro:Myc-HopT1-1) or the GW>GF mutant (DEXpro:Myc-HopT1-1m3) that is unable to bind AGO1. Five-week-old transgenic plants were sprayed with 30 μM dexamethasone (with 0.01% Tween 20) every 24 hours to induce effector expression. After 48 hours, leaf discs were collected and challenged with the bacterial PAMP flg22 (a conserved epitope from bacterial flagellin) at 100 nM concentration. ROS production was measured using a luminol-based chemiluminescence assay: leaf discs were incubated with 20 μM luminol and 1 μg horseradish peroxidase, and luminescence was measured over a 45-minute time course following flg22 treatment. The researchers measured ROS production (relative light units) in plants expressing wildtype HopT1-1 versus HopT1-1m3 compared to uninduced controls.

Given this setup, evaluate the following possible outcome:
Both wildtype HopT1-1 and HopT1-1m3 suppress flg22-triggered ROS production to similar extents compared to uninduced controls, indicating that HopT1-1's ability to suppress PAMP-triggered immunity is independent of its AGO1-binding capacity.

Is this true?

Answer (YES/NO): NO